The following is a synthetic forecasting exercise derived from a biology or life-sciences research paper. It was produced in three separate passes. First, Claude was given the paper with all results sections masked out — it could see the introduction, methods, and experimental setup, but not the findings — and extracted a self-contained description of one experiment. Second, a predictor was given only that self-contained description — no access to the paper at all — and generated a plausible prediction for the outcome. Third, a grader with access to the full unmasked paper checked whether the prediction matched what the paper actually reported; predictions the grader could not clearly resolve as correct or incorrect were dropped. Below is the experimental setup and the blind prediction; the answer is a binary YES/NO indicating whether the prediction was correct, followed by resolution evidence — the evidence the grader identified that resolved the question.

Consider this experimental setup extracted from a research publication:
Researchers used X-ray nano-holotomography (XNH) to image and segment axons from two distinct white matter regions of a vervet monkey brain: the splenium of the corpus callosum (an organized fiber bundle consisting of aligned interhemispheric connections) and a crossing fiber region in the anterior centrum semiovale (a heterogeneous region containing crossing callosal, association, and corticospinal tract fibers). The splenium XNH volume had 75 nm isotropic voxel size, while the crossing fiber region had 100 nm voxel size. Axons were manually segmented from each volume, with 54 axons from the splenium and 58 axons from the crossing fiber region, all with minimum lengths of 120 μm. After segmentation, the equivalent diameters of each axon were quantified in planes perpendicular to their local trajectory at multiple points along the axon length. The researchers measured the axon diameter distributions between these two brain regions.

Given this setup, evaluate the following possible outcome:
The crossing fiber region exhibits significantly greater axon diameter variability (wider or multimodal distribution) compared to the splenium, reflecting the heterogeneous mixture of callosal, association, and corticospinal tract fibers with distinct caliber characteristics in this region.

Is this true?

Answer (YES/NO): YES